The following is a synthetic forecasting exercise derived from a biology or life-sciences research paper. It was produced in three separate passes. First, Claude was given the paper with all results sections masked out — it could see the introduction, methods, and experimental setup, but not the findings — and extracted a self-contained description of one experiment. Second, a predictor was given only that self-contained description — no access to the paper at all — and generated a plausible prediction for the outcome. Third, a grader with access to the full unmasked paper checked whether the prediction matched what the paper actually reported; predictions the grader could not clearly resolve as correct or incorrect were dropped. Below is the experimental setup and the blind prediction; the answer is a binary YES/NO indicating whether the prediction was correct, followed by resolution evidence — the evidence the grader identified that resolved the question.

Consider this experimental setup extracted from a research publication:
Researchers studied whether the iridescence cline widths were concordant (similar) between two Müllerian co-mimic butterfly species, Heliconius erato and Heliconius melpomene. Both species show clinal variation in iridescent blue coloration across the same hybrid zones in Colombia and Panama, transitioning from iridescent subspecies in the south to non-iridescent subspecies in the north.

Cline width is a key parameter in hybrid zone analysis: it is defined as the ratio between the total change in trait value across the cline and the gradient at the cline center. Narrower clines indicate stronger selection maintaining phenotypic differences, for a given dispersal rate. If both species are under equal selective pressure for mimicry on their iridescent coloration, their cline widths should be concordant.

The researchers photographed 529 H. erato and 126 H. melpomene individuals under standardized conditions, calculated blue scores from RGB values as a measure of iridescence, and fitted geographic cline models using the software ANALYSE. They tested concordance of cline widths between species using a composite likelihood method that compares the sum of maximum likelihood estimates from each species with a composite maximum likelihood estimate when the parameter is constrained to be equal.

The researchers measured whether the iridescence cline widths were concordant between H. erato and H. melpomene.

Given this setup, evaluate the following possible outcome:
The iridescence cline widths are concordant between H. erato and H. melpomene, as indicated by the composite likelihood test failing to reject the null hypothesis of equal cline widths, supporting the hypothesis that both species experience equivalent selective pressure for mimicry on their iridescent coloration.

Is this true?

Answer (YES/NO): NO